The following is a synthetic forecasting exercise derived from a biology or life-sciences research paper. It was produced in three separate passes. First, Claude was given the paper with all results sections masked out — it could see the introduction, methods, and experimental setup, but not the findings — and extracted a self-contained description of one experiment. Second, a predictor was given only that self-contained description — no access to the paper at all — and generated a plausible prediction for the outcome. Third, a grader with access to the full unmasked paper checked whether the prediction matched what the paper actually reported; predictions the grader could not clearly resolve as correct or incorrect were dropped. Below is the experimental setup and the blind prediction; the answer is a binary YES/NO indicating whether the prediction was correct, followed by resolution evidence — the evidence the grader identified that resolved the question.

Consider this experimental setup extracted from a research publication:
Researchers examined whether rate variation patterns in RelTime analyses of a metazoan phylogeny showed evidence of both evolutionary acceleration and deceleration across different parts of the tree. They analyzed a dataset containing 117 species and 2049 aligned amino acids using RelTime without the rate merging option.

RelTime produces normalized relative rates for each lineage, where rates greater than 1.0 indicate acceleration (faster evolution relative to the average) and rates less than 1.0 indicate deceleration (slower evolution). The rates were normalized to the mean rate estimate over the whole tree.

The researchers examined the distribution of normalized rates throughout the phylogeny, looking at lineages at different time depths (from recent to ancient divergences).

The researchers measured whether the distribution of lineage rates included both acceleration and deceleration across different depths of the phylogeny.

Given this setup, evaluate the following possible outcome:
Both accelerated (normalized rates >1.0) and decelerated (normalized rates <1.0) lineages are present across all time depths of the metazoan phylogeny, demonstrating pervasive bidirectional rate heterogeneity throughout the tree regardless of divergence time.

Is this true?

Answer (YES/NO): YES